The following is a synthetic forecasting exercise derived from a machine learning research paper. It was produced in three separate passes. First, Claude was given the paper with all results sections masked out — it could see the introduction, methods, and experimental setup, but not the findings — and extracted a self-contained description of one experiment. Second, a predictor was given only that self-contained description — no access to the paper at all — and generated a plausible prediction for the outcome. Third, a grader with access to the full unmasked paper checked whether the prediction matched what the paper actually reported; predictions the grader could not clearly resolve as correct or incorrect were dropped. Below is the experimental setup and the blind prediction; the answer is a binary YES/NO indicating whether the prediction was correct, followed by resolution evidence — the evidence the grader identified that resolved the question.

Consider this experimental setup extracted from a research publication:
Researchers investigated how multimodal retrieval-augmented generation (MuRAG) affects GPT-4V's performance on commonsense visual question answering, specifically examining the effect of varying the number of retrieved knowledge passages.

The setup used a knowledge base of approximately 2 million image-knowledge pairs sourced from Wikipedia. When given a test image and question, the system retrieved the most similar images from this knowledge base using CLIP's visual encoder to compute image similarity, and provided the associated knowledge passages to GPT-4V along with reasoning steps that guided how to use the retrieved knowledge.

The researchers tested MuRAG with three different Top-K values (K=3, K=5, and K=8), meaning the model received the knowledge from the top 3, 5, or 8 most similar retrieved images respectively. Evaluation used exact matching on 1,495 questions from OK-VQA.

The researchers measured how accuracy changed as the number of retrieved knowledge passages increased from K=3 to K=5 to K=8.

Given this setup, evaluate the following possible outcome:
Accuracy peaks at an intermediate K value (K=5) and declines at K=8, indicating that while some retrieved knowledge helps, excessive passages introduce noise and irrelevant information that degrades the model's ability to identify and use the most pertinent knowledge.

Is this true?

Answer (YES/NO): YES